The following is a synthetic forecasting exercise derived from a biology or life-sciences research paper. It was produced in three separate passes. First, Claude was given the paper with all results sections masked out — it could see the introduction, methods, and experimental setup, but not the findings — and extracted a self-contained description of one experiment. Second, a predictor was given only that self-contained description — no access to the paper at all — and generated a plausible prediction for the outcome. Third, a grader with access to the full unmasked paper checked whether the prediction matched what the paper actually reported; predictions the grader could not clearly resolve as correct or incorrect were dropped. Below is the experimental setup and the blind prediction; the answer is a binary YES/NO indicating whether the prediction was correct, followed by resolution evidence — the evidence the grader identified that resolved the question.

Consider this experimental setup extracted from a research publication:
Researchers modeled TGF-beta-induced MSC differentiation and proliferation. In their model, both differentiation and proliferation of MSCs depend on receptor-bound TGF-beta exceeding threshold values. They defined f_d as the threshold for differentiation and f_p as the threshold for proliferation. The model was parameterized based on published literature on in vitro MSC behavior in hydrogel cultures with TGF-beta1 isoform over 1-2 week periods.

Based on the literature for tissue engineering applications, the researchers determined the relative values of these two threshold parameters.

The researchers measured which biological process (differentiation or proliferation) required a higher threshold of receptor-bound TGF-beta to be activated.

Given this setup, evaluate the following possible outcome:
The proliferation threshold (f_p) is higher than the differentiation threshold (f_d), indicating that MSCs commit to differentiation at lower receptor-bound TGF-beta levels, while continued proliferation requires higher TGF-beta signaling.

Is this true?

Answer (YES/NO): YES